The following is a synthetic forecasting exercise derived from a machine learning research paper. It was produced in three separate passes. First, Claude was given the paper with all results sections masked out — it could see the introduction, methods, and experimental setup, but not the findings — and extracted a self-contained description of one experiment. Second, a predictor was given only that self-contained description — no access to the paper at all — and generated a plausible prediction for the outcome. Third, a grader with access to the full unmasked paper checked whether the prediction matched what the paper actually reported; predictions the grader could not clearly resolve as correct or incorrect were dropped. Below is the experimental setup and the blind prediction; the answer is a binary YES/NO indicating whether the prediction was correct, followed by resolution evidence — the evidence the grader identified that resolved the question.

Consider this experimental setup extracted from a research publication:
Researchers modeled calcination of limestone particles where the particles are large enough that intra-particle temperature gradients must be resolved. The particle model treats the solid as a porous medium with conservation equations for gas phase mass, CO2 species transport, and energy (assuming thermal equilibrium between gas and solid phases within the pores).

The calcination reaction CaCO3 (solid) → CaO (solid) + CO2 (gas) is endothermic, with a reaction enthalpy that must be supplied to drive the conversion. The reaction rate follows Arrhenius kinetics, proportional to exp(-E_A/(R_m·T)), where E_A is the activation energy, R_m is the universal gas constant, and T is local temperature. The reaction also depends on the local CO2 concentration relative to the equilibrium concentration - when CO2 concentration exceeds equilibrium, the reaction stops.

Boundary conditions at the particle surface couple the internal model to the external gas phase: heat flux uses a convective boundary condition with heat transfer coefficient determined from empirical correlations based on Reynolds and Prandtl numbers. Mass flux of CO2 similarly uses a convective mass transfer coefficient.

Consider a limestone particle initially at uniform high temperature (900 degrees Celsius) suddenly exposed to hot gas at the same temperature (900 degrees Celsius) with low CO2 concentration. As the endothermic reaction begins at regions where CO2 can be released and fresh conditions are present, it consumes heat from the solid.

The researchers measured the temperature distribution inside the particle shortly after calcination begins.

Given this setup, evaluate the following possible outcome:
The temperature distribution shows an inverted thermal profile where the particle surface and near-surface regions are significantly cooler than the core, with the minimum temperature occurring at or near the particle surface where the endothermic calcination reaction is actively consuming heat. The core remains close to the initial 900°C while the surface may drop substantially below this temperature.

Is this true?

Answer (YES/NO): NO